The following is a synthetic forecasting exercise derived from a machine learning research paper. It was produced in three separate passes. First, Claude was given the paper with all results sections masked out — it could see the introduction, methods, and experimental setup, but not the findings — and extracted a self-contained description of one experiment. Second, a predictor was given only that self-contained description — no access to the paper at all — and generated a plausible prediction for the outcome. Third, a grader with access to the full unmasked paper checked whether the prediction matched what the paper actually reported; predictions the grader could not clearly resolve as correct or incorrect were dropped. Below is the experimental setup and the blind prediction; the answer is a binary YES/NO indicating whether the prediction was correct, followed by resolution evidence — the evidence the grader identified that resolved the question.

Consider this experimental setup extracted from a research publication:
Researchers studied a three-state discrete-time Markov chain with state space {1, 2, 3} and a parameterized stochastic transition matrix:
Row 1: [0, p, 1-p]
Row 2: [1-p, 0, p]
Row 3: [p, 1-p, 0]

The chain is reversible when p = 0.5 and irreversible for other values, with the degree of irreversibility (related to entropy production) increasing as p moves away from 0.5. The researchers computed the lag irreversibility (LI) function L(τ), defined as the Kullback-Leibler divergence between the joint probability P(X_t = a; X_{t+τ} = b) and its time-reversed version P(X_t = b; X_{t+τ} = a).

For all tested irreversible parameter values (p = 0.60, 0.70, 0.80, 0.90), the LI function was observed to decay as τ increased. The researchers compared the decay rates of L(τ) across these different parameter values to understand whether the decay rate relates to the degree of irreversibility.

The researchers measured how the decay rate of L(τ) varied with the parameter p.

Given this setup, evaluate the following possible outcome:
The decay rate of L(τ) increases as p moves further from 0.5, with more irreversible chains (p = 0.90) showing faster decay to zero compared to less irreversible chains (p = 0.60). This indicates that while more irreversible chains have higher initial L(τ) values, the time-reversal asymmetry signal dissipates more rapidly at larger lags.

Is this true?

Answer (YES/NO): NO